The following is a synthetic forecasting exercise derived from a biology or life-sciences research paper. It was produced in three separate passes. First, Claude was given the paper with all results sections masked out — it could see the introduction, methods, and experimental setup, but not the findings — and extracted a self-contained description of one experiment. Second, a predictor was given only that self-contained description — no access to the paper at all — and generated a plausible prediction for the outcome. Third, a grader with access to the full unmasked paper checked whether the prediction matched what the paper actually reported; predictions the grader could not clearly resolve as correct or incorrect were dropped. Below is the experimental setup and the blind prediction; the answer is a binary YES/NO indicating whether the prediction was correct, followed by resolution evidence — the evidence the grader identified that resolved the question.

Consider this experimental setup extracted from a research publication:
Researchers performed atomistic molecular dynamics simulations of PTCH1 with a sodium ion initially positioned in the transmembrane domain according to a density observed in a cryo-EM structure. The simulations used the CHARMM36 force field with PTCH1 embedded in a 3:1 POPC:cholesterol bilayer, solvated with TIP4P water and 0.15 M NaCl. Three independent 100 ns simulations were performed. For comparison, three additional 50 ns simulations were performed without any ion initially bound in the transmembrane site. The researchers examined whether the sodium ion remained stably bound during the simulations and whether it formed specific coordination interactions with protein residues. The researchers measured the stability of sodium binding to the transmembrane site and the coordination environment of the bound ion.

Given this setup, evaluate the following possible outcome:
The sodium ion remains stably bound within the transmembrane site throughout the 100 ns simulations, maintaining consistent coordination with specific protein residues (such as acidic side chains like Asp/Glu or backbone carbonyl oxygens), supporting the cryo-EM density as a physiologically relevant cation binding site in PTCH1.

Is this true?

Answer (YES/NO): YES